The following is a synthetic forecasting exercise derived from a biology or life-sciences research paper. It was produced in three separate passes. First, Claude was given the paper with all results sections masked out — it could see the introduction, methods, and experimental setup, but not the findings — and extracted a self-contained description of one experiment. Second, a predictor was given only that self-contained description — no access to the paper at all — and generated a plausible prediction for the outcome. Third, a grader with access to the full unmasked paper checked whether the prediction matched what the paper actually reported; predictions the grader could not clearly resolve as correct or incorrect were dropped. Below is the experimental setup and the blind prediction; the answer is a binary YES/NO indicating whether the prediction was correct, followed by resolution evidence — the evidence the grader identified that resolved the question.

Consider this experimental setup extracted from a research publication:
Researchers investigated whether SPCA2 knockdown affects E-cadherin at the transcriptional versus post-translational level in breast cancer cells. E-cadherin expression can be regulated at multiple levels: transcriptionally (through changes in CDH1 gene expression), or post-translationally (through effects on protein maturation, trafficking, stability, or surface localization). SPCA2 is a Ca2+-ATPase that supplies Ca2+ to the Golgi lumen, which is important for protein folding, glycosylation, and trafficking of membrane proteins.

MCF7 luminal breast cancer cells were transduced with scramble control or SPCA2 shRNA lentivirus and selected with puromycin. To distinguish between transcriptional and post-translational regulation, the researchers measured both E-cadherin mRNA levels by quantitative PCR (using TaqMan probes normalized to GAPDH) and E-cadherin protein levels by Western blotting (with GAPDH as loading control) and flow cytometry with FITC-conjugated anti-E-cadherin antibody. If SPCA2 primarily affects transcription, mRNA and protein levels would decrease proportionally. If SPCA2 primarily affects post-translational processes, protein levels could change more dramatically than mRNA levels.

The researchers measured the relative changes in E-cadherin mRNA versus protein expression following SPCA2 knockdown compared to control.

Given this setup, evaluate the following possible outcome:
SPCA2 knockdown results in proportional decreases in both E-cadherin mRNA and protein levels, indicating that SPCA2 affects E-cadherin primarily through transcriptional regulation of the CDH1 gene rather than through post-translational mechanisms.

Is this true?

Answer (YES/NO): NO